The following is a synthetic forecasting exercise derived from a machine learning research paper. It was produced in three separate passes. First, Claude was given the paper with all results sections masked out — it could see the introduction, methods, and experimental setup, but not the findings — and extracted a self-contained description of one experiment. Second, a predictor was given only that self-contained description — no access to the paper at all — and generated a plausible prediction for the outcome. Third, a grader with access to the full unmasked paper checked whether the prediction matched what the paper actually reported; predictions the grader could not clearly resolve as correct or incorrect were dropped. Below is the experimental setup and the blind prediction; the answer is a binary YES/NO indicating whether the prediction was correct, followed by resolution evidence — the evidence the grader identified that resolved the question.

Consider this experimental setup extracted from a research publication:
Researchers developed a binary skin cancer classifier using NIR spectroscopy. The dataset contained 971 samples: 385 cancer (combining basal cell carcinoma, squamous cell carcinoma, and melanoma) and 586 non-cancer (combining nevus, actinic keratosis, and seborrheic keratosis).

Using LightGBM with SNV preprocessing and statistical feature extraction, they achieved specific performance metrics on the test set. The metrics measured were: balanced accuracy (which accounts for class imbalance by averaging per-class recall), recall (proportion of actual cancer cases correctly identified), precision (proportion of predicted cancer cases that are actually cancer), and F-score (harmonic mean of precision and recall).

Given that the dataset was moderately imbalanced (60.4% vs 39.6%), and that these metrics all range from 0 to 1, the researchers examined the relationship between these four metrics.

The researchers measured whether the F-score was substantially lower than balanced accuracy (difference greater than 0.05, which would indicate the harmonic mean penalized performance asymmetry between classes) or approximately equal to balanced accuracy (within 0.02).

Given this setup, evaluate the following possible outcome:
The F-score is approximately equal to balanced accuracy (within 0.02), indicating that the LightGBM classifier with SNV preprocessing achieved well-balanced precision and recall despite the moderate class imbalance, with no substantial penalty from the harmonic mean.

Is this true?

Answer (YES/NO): YES